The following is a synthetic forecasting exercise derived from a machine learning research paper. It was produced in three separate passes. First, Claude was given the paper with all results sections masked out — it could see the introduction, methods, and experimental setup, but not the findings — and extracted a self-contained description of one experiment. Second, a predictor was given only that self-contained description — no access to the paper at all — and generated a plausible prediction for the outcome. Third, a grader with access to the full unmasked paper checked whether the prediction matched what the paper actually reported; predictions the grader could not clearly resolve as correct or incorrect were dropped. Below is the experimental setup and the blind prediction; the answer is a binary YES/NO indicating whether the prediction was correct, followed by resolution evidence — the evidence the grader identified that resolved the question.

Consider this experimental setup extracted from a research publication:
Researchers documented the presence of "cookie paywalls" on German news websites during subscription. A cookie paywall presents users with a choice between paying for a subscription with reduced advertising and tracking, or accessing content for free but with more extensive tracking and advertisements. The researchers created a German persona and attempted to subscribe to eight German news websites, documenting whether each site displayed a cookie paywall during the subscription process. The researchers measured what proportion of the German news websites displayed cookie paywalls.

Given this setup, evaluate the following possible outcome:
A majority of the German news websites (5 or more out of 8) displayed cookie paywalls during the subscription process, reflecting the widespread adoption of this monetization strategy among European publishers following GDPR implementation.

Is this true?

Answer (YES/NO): YES